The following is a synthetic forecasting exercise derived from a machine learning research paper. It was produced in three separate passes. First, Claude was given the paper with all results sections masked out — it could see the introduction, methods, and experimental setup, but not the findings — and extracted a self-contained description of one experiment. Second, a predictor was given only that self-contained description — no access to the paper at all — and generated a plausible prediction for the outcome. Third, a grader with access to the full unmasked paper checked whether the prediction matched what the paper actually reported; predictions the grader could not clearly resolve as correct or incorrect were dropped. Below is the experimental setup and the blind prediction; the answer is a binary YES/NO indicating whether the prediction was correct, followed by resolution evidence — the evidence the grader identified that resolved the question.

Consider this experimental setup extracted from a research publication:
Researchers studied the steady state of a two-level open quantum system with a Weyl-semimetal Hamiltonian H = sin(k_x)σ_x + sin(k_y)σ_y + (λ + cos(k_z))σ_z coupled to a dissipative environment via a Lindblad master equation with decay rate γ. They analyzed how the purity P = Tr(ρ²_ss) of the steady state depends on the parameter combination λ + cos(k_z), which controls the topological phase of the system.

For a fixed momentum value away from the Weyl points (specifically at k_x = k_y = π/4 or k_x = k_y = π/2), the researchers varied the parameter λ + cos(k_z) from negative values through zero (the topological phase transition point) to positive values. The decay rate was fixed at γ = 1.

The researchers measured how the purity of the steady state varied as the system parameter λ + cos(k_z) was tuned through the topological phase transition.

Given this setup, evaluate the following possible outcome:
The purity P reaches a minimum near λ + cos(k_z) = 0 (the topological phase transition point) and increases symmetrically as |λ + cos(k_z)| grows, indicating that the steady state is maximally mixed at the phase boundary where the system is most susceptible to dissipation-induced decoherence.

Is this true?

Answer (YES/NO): YES